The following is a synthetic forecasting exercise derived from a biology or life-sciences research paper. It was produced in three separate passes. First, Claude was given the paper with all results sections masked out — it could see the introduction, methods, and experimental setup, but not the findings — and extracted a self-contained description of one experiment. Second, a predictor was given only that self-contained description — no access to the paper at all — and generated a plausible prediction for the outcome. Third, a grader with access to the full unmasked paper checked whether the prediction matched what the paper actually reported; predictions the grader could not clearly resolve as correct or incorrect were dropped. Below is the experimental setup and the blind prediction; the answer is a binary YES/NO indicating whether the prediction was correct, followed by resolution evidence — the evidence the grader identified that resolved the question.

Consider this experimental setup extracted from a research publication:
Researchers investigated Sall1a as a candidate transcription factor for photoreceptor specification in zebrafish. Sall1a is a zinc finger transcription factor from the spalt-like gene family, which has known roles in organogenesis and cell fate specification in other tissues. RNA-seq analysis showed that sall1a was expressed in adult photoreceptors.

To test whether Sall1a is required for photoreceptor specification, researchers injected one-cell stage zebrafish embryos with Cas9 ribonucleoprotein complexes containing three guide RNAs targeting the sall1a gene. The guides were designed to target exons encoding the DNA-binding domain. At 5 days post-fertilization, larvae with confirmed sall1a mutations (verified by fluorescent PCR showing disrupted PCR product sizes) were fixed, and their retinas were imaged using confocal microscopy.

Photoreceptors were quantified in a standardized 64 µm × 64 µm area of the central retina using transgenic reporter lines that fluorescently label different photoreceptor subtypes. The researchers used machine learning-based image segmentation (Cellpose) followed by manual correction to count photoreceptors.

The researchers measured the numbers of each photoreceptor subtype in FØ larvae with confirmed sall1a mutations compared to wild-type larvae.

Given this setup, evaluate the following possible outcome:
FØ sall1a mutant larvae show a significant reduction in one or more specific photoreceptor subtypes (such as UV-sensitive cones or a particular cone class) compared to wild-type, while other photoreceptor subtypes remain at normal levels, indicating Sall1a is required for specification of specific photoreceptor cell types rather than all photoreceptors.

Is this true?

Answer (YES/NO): NO